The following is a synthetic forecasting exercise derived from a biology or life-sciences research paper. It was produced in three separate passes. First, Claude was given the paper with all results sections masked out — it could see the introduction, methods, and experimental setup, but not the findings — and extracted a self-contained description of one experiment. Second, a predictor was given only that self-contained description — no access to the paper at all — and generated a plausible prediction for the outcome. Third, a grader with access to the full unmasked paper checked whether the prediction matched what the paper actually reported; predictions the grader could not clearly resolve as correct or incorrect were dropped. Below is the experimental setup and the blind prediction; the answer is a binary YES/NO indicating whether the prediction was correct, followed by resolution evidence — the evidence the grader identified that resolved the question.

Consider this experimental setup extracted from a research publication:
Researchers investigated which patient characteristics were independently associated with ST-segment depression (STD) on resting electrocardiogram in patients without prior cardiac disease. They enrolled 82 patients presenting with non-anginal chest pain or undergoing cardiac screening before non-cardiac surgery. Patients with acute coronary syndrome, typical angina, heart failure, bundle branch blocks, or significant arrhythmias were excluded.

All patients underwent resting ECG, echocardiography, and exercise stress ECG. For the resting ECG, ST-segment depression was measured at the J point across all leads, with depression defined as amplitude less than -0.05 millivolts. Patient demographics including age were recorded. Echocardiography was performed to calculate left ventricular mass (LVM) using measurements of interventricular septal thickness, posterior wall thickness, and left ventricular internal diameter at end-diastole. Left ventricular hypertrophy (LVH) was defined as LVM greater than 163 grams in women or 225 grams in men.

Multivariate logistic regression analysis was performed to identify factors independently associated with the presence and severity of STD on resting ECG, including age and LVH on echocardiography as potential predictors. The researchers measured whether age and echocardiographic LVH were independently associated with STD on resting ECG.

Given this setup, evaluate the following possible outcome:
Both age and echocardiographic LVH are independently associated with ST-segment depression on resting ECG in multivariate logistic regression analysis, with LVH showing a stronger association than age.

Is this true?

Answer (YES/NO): NO